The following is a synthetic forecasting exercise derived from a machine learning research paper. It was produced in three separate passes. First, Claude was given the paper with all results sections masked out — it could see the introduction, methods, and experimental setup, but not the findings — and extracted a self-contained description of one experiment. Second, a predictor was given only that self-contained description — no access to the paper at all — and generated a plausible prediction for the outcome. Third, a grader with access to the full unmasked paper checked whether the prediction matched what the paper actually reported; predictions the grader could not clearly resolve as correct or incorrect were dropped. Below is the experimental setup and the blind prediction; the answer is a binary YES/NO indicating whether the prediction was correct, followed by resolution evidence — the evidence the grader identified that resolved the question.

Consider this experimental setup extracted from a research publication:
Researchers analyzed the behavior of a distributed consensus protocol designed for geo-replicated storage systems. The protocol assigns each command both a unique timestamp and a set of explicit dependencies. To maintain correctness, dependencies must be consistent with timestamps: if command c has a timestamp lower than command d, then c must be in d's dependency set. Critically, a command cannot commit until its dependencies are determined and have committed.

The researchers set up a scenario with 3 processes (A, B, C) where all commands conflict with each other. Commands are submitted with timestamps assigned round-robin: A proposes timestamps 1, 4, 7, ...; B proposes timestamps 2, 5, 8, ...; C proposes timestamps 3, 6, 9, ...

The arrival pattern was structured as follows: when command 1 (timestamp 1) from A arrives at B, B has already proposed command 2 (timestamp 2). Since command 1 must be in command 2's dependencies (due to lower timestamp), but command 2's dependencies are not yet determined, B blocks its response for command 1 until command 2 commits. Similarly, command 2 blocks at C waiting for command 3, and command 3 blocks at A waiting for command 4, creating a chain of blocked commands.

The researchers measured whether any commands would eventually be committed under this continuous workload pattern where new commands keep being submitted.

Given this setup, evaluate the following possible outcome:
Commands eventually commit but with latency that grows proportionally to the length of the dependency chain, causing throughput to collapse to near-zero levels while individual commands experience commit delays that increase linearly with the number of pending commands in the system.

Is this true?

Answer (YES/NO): NO